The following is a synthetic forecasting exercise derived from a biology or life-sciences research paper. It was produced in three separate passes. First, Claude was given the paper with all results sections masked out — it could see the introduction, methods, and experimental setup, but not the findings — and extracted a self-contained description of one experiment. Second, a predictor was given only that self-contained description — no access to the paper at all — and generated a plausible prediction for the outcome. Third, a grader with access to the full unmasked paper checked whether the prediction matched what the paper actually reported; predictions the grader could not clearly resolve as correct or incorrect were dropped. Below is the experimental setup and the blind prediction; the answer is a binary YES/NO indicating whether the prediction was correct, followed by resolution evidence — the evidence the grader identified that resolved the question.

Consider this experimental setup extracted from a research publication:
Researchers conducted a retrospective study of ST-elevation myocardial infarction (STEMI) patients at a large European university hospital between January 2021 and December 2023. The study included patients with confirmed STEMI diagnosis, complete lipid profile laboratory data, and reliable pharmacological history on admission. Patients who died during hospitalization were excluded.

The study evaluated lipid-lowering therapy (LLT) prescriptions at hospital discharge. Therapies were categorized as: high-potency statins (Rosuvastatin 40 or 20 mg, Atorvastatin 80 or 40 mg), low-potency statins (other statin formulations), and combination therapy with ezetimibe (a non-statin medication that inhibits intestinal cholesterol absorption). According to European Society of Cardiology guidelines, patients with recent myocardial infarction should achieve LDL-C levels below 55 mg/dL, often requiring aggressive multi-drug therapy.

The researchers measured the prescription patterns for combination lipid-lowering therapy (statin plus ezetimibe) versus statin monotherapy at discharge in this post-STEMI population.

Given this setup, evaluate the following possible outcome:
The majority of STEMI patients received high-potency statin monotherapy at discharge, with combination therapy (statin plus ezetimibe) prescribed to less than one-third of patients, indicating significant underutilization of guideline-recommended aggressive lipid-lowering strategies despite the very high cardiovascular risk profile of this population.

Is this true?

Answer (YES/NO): YES